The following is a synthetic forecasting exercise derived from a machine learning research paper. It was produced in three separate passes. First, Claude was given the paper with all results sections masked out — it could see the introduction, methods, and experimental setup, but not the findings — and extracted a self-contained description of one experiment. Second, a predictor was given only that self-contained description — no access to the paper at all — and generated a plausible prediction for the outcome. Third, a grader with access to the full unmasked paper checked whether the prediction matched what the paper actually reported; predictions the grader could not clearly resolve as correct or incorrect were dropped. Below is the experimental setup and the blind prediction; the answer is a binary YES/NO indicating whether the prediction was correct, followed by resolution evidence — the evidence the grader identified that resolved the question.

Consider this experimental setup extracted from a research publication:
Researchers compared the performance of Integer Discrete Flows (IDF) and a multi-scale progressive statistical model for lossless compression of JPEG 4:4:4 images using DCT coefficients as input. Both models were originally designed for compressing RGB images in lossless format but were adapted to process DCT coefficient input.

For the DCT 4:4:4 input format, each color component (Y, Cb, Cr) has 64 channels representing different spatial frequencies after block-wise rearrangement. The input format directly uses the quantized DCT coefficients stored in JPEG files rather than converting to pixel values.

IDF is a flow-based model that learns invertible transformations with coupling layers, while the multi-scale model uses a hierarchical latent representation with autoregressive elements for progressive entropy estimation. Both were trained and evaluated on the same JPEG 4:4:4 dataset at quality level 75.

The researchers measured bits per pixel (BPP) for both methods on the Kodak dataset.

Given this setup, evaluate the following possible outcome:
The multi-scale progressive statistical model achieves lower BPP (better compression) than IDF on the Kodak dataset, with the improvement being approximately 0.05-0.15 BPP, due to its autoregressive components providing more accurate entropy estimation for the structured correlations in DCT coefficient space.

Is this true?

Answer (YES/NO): NO